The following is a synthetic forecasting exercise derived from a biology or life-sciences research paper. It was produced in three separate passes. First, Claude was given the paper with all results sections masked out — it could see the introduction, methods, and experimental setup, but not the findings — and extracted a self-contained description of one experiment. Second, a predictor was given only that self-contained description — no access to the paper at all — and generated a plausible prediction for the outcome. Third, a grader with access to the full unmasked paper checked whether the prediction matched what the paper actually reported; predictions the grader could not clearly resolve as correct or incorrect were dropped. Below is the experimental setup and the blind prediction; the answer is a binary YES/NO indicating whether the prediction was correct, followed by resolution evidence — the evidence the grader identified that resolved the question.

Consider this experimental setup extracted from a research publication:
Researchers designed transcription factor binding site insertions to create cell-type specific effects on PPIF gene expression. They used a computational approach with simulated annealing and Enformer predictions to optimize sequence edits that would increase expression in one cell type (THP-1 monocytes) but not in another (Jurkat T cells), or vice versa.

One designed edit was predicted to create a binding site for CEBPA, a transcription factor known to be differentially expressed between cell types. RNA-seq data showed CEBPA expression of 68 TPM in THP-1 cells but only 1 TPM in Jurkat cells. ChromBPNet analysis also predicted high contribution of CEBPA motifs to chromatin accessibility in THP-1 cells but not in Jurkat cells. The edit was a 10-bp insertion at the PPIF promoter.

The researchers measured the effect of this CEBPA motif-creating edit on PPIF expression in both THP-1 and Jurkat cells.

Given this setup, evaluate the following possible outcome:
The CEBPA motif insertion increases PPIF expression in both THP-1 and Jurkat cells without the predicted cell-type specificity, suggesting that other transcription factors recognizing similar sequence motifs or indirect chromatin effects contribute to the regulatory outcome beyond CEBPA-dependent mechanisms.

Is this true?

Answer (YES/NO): NO